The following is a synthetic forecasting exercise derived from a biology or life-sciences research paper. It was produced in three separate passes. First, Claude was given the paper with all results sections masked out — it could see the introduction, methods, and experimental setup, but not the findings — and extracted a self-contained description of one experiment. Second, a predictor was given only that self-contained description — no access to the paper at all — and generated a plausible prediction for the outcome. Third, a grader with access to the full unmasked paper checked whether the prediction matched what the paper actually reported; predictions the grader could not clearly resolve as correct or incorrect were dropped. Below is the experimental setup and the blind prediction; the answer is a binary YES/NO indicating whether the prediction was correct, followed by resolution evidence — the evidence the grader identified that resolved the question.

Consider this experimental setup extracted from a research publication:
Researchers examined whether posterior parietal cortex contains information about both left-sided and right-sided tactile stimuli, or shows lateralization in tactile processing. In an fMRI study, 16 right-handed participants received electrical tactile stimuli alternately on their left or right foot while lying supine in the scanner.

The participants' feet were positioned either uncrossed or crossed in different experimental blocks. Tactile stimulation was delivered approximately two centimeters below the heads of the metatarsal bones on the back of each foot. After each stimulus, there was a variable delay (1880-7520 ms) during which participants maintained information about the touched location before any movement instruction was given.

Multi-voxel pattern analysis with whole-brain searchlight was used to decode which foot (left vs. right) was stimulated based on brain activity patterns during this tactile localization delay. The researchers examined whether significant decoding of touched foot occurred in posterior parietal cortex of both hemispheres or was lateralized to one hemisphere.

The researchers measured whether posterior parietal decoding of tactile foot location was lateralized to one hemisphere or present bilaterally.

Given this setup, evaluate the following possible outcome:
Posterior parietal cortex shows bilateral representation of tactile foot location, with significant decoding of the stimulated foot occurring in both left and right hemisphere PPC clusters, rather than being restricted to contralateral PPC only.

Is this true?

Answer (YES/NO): YES